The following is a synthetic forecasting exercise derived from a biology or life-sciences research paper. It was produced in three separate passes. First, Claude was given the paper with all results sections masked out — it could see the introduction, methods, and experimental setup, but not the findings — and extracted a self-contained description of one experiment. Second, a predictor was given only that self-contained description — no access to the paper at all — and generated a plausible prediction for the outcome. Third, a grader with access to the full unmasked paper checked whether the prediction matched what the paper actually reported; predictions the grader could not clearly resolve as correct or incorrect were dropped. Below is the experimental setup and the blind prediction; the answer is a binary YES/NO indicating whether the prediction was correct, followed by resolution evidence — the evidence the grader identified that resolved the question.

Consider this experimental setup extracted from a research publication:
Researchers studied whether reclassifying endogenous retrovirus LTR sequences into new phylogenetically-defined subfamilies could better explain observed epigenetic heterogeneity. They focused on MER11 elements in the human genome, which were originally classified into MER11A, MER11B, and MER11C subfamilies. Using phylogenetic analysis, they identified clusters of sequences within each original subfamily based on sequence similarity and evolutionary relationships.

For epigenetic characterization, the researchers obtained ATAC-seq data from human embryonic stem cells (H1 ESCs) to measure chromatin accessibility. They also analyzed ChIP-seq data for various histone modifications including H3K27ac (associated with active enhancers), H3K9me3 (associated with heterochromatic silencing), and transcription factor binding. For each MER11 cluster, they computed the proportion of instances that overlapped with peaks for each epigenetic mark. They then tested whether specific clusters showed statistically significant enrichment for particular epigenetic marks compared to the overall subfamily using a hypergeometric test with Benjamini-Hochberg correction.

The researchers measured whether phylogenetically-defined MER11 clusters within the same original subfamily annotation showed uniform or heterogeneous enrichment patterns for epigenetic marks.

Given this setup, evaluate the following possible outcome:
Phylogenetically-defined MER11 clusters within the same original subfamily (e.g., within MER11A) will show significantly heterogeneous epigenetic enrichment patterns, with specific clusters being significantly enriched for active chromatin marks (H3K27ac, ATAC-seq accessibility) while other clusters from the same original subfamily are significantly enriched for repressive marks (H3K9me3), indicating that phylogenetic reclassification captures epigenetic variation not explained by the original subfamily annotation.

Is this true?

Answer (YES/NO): YES